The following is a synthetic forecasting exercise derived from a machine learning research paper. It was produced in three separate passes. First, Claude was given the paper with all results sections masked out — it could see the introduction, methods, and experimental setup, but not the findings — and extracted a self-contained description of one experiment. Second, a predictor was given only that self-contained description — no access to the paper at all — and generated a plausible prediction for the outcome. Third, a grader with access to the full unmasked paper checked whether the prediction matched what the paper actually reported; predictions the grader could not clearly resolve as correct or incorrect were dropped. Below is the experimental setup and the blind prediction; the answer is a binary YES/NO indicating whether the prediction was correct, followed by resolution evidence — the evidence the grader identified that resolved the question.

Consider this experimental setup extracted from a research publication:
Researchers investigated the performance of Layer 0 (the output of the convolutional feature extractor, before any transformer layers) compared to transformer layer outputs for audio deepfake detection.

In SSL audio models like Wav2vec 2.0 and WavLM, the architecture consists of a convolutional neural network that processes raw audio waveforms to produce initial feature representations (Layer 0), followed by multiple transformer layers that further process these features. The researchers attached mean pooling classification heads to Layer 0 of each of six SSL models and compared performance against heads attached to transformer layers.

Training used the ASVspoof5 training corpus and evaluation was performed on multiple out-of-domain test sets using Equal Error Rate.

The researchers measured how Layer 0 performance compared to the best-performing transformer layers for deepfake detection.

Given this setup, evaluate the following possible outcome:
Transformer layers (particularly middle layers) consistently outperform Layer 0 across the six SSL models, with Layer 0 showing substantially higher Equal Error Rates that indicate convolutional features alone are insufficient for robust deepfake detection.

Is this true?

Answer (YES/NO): YES